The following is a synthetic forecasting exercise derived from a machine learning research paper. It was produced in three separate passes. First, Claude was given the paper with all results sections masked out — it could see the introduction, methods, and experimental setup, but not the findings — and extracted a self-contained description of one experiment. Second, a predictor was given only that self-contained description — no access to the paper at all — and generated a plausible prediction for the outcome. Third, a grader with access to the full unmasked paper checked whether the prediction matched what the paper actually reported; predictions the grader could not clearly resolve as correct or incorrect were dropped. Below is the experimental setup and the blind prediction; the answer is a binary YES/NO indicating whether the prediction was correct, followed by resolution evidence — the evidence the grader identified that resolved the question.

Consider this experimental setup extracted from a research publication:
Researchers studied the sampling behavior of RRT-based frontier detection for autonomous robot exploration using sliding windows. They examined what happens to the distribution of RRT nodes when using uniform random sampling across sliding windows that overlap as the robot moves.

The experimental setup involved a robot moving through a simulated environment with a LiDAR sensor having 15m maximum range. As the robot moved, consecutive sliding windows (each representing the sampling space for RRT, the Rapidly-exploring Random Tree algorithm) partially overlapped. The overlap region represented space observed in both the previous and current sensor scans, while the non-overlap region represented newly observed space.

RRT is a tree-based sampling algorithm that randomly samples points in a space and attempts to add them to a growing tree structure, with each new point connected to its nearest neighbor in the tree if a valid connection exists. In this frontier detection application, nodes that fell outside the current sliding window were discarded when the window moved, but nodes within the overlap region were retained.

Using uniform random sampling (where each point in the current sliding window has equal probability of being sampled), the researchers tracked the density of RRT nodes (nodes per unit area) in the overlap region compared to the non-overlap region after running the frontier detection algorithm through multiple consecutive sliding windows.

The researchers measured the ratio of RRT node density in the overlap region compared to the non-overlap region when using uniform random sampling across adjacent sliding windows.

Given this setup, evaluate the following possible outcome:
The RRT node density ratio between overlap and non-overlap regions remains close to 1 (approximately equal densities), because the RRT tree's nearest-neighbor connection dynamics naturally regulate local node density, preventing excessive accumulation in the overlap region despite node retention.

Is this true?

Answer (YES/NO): NO